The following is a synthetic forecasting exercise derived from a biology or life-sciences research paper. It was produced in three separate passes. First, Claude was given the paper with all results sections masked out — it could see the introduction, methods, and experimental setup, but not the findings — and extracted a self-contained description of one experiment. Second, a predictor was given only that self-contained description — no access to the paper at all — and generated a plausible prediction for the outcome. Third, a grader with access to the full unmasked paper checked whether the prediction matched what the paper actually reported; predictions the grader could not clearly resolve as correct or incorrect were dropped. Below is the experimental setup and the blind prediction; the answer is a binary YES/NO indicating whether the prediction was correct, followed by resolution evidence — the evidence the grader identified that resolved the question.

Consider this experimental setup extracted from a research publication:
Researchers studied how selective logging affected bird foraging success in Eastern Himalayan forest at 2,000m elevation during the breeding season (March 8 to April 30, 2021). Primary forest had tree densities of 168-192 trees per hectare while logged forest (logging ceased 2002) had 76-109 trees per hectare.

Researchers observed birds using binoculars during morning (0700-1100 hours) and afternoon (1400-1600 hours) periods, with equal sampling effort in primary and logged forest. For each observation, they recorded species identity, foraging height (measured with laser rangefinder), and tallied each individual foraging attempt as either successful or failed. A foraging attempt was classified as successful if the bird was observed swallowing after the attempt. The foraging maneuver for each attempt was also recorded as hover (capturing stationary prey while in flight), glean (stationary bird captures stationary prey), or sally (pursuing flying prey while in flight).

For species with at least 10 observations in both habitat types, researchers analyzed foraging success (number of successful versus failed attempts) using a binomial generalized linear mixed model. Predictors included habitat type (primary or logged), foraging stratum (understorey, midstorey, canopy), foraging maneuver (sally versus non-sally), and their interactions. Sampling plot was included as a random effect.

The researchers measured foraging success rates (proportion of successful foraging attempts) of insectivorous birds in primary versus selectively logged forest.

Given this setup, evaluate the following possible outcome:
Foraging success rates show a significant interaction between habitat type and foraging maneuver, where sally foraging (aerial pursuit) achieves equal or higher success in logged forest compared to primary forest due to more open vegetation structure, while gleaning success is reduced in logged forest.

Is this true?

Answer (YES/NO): YES